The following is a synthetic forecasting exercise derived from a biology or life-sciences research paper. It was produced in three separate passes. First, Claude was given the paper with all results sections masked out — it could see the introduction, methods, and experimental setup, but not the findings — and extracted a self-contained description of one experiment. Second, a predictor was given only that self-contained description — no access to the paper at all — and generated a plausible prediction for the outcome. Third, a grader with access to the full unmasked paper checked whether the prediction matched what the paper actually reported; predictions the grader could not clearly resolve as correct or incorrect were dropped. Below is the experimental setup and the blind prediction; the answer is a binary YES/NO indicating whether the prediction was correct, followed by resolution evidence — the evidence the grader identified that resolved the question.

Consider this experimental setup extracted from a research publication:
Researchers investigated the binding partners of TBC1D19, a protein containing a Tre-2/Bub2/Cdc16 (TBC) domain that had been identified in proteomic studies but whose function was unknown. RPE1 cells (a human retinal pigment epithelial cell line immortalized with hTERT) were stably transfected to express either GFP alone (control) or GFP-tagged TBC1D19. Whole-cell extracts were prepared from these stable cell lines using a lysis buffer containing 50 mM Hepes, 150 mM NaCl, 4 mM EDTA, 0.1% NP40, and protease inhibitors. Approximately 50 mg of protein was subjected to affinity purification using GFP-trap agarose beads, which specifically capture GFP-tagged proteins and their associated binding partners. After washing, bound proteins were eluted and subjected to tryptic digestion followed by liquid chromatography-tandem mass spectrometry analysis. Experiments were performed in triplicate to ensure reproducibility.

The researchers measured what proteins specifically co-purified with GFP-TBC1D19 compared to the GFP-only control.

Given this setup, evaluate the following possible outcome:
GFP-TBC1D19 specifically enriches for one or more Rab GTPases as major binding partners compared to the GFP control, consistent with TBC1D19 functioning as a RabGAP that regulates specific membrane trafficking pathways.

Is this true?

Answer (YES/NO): NO